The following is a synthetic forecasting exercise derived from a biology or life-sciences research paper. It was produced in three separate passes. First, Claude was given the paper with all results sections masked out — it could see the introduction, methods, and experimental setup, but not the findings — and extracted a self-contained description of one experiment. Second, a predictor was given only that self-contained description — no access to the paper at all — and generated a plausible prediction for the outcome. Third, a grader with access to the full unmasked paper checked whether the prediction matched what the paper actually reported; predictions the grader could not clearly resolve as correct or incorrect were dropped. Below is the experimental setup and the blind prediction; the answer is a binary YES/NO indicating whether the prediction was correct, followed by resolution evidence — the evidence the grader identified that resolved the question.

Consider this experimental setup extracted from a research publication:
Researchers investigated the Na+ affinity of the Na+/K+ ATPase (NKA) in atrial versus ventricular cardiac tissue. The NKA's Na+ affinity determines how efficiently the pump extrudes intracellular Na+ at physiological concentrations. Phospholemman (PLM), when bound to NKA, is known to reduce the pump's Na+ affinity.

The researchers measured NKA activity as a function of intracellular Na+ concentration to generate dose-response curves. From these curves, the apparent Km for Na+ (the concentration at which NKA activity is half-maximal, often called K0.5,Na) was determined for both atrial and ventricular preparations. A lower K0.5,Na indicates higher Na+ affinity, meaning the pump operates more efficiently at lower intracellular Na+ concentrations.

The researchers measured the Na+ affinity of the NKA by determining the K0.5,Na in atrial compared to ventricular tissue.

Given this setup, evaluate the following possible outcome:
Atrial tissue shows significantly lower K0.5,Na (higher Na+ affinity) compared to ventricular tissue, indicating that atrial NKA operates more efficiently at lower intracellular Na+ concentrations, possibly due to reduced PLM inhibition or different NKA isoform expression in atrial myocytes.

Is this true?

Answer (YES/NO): YES